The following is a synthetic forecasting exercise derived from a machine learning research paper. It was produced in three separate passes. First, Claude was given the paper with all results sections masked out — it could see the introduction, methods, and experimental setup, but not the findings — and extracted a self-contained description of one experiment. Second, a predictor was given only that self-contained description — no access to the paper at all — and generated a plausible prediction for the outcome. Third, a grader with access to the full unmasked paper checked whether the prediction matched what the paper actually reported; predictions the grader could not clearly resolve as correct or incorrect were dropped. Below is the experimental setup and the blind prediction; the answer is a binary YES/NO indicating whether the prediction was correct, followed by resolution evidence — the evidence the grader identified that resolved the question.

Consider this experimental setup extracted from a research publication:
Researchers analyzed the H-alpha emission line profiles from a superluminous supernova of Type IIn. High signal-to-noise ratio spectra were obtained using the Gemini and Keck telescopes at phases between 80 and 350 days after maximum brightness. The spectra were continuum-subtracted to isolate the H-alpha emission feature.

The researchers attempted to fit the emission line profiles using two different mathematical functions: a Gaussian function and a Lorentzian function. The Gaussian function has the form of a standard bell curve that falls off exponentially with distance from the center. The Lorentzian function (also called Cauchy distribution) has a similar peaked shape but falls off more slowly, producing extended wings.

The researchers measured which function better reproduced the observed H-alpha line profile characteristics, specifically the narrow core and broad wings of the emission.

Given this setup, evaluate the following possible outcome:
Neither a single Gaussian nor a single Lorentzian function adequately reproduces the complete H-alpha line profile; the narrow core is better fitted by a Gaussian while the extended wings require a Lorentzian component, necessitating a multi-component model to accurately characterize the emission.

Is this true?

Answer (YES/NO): NO